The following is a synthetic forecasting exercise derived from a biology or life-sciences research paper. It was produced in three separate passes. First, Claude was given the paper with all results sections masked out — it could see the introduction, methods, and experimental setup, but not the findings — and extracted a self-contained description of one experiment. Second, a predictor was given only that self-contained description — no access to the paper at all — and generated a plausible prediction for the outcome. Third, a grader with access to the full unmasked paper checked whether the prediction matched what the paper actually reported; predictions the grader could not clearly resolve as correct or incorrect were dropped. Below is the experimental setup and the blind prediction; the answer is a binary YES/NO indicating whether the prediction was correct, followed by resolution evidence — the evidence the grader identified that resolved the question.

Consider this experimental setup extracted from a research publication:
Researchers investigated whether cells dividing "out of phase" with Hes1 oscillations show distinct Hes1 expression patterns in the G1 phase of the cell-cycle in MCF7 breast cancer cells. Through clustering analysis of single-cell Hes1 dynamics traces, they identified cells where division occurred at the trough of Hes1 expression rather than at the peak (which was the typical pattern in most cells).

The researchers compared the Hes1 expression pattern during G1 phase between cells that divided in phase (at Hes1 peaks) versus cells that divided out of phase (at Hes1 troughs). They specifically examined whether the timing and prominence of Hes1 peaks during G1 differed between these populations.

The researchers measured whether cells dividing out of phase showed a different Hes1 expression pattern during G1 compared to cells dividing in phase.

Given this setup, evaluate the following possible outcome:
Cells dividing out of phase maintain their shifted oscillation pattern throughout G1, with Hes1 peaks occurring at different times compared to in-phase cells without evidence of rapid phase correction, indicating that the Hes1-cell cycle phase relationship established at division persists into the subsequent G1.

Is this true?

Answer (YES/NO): YES